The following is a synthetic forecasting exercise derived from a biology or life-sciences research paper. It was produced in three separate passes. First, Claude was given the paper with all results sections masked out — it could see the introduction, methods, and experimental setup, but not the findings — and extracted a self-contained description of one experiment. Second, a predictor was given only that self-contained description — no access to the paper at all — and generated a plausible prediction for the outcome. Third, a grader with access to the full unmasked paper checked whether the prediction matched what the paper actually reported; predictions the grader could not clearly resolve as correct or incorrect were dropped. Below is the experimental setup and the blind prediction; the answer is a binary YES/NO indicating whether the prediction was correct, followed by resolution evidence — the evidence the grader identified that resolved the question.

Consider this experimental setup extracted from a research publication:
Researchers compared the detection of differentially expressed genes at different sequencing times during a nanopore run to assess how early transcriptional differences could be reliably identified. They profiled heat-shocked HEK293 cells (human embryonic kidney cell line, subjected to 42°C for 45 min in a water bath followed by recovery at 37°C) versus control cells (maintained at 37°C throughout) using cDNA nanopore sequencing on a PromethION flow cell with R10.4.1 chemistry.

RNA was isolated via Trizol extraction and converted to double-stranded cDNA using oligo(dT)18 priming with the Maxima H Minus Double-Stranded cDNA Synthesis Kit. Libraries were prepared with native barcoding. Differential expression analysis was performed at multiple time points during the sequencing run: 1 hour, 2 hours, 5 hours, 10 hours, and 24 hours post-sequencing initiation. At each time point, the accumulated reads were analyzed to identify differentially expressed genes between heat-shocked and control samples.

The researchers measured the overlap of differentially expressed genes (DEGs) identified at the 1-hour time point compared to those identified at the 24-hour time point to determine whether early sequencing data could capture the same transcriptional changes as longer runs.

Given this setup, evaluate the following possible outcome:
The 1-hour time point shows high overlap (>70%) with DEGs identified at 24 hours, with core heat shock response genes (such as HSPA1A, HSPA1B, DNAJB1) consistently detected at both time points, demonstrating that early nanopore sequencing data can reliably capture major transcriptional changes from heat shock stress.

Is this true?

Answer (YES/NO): NO